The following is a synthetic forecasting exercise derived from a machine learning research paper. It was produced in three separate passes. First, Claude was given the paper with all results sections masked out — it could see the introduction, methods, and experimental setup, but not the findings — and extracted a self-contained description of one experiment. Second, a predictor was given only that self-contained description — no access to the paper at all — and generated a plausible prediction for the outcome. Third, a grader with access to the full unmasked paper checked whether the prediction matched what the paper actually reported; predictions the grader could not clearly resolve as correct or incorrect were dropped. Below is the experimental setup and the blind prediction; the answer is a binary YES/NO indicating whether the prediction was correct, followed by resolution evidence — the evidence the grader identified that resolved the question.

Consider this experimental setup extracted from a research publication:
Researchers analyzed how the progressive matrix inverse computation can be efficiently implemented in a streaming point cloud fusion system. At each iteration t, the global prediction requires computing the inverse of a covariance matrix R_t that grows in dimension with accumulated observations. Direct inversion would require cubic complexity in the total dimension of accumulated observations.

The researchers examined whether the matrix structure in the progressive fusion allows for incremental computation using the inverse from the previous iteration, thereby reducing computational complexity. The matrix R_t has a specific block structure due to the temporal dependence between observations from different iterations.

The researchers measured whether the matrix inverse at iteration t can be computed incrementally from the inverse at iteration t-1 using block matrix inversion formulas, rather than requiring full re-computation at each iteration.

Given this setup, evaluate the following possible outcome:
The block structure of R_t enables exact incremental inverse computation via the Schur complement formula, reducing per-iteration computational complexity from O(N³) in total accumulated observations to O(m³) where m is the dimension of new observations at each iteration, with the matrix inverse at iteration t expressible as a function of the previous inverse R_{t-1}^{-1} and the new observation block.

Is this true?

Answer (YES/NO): NO